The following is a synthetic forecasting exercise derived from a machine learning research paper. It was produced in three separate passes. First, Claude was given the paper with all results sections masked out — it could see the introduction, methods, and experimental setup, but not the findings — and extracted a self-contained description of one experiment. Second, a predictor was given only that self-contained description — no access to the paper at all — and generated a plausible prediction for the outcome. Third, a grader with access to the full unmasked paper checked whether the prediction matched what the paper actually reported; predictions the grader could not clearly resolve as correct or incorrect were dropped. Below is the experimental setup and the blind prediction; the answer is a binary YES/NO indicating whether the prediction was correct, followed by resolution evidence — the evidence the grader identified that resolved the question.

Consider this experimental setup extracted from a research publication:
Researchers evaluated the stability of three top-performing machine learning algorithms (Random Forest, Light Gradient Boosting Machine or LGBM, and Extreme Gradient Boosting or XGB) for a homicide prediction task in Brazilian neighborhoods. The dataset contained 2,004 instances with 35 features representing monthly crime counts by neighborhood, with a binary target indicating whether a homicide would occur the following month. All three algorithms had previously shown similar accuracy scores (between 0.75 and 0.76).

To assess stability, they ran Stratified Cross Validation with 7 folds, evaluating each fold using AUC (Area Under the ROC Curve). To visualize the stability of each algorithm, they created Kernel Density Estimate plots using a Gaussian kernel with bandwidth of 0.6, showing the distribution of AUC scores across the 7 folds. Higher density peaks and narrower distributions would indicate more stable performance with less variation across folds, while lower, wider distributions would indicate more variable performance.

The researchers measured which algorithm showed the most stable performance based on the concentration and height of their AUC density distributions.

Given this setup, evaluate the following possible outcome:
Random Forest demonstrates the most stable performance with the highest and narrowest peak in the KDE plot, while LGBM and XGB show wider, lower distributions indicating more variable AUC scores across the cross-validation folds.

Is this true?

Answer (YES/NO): YES